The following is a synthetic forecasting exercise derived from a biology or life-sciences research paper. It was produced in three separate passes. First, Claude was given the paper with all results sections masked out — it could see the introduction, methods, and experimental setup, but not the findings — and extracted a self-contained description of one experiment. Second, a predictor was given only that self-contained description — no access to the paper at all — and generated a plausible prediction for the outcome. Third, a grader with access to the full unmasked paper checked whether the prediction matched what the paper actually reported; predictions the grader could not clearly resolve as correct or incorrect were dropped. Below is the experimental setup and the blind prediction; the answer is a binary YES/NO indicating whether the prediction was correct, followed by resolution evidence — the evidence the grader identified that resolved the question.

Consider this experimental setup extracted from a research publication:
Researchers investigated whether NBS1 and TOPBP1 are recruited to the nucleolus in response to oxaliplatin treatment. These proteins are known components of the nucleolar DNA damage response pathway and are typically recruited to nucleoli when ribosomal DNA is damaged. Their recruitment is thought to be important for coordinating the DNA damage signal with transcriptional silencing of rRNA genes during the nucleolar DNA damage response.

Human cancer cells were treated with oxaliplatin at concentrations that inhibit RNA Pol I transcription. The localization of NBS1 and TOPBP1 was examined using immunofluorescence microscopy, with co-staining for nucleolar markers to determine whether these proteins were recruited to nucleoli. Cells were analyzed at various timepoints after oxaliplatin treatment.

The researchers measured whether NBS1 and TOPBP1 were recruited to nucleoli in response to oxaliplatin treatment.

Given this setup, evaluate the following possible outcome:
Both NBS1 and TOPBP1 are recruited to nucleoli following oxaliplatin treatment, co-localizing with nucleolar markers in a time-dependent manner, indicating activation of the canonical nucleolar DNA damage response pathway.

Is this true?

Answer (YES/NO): NO